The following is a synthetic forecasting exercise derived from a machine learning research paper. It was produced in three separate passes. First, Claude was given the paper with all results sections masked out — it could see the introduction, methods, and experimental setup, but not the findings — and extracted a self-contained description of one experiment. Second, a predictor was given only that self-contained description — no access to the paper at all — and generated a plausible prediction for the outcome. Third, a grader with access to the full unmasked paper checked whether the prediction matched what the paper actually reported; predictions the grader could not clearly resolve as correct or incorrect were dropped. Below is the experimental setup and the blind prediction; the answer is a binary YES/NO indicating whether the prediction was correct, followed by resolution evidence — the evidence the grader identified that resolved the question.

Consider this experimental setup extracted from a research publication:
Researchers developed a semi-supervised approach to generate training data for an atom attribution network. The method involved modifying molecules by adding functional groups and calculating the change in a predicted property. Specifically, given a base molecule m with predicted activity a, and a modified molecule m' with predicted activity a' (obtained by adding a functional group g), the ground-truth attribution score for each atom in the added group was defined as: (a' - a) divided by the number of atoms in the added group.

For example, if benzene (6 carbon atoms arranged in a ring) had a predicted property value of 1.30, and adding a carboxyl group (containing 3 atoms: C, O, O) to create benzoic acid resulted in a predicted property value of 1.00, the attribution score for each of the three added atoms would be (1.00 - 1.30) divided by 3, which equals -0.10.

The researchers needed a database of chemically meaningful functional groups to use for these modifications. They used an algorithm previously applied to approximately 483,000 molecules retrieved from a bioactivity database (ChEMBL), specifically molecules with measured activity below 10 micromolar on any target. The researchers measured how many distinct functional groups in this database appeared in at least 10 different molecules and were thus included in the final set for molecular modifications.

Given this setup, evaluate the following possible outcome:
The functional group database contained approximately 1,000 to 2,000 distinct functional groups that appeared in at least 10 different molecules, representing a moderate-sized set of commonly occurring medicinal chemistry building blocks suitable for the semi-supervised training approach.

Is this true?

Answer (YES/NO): NO